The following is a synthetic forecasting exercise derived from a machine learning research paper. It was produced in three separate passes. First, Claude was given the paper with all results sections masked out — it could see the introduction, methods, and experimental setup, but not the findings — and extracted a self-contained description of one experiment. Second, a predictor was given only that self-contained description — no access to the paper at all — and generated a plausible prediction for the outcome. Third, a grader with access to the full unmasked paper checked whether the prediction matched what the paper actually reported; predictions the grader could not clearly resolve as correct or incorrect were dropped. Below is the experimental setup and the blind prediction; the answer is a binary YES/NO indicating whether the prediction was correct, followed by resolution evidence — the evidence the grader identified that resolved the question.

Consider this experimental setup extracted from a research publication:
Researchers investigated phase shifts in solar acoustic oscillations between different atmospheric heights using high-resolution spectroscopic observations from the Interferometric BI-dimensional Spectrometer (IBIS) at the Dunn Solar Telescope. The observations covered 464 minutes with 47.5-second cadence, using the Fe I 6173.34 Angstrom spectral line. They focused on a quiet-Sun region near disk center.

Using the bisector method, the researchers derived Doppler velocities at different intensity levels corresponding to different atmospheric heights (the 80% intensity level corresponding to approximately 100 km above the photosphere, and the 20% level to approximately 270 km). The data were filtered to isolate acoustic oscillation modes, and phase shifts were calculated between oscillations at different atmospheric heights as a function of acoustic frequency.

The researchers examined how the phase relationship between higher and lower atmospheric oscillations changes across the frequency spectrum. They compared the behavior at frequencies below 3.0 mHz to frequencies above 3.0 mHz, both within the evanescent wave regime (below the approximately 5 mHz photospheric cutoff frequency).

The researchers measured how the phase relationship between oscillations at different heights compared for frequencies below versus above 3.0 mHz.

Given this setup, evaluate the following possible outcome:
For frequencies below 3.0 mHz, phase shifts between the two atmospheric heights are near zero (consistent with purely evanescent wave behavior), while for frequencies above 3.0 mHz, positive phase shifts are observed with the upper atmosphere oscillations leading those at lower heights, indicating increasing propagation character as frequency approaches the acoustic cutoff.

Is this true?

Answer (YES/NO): NO